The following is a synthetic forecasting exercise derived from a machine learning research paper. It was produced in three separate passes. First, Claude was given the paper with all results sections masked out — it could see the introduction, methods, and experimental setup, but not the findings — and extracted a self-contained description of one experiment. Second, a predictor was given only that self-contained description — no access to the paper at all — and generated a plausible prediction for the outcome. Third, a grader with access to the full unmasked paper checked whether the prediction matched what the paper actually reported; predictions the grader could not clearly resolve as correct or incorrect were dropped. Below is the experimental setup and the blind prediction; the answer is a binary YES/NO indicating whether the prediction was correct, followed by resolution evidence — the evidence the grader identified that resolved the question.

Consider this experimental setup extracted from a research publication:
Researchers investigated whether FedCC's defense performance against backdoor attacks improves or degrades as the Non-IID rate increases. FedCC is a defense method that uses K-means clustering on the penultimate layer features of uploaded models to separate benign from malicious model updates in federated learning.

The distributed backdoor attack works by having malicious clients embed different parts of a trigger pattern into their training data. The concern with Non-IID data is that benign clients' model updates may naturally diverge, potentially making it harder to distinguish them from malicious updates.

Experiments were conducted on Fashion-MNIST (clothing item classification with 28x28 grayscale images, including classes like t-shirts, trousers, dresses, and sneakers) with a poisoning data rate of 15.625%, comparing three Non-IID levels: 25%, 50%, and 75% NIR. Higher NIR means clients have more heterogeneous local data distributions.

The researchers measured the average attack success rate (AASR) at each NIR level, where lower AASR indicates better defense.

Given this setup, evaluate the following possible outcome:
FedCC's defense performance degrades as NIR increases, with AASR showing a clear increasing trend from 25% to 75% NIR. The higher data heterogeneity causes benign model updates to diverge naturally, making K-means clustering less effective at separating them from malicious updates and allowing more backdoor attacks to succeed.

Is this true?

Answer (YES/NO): NO